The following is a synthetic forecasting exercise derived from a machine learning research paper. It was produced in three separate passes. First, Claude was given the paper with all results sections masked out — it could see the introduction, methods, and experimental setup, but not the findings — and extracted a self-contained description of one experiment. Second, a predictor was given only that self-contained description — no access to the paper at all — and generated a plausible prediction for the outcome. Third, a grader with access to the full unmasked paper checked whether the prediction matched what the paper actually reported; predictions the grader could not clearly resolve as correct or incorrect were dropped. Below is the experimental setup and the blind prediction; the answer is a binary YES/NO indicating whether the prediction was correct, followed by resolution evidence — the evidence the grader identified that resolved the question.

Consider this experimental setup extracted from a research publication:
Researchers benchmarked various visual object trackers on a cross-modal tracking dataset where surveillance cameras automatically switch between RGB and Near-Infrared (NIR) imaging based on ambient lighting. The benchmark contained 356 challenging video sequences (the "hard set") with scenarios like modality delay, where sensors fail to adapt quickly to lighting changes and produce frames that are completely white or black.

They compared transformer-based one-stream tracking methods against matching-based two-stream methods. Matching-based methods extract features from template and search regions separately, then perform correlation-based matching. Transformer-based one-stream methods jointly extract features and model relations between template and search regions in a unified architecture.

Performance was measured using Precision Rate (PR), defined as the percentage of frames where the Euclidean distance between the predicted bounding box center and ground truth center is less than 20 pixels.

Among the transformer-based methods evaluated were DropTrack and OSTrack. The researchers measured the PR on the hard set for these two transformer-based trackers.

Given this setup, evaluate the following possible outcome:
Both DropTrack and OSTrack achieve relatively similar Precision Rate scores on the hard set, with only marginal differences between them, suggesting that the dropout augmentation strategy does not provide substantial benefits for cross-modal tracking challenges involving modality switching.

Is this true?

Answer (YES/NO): NO